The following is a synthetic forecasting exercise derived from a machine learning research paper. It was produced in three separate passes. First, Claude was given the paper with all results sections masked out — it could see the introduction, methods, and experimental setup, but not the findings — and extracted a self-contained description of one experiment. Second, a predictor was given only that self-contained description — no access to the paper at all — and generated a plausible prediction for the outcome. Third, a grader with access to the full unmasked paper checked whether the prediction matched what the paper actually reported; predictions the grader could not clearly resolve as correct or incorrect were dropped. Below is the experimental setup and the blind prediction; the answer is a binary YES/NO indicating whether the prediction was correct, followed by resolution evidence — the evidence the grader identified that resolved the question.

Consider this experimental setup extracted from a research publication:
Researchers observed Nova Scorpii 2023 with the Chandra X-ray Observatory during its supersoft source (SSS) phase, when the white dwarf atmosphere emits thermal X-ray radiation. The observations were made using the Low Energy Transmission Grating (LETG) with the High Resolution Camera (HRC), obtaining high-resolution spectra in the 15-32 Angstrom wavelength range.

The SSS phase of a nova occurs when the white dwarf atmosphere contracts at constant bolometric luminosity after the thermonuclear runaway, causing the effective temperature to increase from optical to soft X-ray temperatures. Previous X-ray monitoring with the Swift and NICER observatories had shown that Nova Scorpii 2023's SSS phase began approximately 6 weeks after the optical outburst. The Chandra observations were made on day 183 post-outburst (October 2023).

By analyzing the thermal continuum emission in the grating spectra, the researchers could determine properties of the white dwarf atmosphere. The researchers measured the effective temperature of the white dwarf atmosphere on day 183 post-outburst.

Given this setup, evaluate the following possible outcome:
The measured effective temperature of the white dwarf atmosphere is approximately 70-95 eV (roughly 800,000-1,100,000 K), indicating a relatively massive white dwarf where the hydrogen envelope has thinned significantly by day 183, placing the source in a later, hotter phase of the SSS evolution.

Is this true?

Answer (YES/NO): NO